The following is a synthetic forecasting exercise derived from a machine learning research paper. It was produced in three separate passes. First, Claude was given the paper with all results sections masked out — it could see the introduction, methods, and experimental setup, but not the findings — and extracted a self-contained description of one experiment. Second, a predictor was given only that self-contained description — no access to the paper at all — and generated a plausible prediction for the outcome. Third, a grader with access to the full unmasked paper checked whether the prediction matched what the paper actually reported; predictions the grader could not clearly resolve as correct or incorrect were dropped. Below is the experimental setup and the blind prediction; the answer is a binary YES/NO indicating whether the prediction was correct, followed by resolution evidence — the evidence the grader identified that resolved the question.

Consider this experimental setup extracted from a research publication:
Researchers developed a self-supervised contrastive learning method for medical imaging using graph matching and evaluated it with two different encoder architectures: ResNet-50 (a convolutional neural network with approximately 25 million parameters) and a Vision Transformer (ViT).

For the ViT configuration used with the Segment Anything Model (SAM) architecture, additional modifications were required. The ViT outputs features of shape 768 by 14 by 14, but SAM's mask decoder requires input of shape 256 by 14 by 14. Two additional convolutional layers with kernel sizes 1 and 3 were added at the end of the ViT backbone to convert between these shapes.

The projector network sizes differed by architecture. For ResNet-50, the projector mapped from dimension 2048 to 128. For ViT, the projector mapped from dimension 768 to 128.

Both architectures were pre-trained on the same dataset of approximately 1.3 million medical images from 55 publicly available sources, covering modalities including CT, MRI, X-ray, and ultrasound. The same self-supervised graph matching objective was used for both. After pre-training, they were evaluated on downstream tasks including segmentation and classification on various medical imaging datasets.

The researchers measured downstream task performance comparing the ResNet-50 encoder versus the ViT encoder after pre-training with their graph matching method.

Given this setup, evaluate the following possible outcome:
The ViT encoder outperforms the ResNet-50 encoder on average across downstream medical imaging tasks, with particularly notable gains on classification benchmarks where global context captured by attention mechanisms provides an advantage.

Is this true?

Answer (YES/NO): NO